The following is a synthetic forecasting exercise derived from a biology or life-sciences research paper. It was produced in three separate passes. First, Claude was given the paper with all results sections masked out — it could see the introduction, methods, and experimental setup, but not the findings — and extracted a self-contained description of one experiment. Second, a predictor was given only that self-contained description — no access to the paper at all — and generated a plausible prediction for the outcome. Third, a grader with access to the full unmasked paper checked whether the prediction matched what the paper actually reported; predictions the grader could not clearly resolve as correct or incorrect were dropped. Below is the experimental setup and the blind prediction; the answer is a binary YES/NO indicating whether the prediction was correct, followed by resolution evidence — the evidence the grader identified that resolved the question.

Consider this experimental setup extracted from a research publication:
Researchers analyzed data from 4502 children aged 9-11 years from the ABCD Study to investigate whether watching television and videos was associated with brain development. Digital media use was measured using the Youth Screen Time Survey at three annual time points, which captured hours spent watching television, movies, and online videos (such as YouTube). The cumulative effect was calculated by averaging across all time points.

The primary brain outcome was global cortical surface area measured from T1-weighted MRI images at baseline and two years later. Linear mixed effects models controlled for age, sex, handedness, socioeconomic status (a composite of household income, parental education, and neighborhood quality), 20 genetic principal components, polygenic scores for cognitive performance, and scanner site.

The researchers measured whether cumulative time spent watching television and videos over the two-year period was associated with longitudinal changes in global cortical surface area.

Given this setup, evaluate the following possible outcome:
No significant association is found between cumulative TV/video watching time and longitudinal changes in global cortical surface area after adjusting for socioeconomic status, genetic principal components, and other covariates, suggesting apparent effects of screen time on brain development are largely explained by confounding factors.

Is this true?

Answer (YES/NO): YES